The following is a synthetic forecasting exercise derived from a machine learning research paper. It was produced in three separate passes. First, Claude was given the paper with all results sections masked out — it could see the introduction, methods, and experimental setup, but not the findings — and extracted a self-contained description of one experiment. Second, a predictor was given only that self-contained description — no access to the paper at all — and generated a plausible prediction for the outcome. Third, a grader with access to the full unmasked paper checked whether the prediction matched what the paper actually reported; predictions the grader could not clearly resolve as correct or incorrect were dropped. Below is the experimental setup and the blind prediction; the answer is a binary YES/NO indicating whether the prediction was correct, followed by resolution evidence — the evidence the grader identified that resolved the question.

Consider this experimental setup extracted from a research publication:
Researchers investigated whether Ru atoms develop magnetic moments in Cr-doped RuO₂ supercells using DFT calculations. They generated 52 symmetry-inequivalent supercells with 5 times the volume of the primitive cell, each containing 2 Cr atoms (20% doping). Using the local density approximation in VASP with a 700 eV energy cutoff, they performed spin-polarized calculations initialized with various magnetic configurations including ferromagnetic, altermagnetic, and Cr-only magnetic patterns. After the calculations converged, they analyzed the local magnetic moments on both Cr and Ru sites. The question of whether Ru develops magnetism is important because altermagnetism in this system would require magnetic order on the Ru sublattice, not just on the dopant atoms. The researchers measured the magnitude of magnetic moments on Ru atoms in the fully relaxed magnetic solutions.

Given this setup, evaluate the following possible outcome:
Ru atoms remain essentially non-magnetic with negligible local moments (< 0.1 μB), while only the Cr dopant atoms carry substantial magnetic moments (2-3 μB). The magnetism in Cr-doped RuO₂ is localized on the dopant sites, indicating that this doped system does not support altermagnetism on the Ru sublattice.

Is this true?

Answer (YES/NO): YES